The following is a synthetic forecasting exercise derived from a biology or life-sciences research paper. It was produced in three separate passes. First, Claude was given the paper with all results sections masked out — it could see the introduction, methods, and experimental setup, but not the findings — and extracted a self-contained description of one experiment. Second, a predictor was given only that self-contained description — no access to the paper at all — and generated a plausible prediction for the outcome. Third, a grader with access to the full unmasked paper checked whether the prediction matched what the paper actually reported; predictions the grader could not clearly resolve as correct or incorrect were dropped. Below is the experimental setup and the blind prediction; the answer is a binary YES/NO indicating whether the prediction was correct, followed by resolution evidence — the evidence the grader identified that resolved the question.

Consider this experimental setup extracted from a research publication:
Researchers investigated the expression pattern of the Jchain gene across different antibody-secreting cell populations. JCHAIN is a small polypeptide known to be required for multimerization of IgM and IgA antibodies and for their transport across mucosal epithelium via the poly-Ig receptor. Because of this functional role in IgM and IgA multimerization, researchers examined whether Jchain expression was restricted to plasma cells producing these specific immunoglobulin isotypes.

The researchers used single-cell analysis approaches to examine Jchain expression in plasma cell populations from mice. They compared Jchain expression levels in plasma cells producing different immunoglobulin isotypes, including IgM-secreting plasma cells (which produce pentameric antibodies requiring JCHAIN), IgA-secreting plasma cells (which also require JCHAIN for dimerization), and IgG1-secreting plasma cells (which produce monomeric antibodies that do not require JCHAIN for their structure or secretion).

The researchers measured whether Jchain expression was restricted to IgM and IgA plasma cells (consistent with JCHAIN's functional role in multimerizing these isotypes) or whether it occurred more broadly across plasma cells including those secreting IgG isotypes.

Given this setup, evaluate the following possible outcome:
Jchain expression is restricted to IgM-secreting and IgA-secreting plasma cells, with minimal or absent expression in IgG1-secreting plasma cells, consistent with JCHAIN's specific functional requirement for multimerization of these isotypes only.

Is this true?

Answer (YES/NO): NO